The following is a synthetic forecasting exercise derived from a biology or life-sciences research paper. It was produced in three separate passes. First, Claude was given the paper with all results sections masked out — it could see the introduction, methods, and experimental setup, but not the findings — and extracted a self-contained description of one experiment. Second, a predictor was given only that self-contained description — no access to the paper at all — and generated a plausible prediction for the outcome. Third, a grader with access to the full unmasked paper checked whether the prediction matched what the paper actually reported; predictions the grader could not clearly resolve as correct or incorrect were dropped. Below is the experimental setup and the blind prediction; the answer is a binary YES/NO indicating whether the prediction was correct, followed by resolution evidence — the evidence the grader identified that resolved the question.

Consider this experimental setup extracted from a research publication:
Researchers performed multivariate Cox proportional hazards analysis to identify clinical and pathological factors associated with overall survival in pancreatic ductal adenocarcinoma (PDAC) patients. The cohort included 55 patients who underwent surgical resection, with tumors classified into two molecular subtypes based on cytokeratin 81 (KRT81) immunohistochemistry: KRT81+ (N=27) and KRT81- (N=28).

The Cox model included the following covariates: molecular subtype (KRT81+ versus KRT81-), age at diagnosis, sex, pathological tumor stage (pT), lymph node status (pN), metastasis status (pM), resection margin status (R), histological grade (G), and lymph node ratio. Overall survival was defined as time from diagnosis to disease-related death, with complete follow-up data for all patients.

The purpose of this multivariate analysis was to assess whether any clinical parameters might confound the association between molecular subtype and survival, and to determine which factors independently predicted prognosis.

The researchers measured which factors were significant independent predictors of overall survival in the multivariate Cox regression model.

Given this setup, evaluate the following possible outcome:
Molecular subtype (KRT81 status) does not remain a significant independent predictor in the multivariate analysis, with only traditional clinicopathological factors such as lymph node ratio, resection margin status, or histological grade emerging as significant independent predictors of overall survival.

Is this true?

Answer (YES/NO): NO